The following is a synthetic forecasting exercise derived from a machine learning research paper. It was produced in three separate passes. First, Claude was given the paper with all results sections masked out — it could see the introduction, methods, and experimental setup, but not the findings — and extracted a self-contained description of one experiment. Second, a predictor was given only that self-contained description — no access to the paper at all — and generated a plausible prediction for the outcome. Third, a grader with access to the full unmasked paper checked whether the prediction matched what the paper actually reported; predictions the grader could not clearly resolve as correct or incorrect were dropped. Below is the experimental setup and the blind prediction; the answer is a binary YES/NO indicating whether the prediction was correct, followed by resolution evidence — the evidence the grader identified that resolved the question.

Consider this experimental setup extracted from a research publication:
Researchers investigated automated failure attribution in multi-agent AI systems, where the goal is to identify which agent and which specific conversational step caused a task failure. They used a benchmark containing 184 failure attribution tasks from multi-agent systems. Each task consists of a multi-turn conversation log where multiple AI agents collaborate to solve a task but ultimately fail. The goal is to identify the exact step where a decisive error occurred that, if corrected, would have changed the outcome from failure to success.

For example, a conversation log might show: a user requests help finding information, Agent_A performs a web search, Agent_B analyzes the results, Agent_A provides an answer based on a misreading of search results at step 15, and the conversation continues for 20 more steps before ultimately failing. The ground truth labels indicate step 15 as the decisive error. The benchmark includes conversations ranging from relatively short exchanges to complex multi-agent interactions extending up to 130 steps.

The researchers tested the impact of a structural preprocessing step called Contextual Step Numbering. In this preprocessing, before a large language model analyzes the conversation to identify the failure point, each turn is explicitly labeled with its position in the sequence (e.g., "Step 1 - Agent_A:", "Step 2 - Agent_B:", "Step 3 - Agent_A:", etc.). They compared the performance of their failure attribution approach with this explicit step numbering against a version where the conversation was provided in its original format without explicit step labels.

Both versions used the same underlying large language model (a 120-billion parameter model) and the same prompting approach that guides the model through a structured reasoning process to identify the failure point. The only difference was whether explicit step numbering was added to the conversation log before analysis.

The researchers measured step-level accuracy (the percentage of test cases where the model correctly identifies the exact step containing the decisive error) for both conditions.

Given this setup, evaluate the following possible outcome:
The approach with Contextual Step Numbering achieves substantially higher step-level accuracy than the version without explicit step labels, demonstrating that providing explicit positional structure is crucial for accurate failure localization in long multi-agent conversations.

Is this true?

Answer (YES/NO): YES